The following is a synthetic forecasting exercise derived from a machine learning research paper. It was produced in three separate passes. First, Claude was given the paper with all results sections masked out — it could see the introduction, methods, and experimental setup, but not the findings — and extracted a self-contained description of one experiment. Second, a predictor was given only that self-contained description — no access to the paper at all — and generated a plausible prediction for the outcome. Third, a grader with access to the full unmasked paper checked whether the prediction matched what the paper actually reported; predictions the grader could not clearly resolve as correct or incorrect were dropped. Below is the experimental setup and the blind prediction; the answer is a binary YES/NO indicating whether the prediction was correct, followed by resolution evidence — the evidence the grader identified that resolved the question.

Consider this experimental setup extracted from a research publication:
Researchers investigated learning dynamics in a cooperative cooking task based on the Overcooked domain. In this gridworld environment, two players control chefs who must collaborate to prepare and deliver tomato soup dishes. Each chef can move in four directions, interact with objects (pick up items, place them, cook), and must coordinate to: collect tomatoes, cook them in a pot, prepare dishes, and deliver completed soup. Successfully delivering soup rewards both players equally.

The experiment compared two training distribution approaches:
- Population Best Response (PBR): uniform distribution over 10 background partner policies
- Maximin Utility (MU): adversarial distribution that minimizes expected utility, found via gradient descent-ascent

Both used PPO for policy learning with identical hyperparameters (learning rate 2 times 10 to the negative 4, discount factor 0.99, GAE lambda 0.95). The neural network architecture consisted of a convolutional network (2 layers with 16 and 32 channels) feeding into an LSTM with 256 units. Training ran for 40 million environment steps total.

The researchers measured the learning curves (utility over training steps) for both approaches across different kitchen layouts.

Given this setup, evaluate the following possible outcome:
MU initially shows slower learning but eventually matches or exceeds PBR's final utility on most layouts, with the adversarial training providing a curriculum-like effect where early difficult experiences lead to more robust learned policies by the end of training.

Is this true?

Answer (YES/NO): NO